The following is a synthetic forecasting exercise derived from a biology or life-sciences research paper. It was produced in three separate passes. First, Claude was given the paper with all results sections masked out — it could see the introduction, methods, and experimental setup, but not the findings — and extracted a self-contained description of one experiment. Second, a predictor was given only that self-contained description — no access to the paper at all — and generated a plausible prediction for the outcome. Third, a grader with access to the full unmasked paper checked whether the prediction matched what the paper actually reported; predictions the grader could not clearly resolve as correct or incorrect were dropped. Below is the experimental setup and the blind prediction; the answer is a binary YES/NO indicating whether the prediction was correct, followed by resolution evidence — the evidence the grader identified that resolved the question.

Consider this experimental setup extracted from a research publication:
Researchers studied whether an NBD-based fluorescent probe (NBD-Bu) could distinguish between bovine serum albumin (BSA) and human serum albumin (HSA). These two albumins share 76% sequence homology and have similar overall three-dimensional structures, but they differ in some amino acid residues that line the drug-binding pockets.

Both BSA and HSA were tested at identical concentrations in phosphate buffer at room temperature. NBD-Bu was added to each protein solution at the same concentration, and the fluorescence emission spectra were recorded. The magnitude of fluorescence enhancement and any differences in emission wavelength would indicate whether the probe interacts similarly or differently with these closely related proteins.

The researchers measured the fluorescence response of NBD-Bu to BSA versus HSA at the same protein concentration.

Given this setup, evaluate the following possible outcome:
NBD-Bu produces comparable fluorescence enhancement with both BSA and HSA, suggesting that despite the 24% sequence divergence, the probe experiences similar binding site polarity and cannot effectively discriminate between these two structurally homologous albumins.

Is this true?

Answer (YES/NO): NO